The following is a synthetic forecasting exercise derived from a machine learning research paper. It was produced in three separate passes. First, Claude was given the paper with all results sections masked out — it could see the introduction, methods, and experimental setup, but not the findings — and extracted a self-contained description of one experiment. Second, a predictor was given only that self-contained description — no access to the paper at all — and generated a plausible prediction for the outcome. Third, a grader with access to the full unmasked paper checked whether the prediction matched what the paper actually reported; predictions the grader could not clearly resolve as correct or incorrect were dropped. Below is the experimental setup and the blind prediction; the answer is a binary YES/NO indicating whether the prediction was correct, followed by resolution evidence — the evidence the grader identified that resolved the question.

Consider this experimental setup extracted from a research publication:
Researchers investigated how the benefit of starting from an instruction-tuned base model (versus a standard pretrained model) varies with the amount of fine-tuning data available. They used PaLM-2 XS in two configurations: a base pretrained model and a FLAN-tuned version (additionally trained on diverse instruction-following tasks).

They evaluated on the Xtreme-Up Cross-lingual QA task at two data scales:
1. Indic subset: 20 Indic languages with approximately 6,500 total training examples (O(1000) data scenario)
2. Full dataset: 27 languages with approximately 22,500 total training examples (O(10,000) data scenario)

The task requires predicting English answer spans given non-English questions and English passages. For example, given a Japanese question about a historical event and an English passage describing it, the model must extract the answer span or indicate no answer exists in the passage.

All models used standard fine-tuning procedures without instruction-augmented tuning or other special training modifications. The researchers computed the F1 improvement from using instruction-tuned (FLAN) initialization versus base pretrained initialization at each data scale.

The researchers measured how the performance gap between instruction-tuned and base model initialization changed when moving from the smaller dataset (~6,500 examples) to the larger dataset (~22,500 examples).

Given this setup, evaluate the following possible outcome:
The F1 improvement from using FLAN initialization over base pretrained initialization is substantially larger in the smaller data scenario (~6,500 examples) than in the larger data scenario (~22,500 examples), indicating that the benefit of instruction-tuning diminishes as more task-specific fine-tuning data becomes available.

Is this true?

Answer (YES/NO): YES